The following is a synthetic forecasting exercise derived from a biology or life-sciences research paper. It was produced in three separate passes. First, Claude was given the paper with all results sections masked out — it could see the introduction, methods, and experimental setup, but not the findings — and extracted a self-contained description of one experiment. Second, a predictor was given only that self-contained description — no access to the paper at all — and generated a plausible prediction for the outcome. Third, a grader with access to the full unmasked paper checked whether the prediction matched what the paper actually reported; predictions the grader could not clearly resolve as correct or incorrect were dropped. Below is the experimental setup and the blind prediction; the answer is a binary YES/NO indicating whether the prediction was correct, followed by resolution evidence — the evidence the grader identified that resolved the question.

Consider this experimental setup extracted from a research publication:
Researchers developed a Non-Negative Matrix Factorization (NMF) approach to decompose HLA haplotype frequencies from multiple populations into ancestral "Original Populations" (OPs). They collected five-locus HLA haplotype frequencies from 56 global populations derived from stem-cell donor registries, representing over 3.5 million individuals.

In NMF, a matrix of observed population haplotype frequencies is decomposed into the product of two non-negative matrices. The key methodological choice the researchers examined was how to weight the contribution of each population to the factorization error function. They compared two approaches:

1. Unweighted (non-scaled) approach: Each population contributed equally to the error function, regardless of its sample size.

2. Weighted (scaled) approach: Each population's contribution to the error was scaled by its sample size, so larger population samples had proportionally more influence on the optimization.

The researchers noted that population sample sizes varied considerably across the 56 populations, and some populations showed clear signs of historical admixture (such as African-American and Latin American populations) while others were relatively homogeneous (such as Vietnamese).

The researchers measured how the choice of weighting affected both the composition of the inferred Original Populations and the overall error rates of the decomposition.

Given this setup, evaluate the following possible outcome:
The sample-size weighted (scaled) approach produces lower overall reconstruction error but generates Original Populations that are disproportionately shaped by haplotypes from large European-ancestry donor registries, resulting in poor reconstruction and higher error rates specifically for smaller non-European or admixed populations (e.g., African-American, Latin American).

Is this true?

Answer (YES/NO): NO